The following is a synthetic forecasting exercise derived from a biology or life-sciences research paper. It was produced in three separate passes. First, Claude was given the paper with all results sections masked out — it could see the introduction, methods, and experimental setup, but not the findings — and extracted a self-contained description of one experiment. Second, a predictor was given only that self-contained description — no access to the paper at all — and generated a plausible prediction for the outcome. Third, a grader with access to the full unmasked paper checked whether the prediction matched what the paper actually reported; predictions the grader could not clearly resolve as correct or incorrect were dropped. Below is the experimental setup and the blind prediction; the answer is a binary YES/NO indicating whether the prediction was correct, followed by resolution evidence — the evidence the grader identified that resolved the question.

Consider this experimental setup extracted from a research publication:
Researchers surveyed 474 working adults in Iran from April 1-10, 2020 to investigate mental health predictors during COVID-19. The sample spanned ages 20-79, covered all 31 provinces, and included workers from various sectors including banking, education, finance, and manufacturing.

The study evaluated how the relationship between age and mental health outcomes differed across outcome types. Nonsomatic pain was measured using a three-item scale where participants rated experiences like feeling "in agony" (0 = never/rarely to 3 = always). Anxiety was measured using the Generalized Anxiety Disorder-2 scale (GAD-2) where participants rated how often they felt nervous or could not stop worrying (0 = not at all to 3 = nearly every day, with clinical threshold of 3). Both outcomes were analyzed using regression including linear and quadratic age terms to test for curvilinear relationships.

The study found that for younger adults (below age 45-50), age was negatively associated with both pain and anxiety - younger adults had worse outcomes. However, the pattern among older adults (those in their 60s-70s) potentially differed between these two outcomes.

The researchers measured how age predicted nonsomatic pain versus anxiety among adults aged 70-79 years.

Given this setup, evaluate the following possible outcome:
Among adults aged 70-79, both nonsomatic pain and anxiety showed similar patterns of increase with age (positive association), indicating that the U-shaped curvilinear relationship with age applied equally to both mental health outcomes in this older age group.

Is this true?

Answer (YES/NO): NO